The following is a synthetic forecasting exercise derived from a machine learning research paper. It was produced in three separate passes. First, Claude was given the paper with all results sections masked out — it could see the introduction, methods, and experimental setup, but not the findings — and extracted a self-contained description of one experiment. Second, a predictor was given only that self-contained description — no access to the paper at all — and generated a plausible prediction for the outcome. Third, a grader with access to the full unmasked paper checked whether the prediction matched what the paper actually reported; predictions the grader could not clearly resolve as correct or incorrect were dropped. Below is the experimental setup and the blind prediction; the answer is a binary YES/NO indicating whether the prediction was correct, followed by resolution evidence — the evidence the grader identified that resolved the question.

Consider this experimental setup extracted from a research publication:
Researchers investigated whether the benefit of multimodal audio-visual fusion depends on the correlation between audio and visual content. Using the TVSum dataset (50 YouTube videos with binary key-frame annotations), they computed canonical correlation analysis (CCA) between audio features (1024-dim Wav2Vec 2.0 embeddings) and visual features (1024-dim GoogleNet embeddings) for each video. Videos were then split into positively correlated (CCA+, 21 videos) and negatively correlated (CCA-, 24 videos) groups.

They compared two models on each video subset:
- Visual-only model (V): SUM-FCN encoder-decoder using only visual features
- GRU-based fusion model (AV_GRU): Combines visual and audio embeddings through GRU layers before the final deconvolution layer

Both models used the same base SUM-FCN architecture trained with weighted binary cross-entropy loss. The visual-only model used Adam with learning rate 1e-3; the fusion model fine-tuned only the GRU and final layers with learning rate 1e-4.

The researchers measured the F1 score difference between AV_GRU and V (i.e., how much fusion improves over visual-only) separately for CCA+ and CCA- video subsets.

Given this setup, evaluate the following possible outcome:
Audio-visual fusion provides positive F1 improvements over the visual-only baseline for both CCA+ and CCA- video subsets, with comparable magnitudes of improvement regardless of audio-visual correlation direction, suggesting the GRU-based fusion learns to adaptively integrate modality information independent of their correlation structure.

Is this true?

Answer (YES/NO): NO